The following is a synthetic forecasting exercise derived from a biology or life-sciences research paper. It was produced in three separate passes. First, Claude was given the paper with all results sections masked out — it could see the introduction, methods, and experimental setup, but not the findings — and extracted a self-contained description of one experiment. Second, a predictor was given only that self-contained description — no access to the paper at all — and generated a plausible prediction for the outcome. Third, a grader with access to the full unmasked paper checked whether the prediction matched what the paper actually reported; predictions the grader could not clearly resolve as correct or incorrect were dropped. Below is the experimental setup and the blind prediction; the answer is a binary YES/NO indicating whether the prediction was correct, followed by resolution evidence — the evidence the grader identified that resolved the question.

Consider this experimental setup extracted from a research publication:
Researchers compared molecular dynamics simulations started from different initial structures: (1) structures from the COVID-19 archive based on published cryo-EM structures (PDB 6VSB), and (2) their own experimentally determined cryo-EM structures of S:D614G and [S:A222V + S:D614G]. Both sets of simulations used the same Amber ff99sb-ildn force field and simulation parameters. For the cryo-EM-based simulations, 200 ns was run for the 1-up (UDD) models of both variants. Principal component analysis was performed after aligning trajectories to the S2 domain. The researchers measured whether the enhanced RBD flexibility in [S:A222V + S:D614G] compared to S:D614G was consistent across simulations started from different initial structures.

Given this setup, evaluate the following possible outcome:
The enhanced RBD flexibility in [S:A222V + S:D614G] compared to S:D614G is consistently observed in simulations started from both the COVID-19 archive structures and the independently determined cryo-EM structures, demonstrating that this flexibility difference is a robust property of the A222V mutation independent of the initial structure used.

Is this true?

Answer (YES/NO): YES